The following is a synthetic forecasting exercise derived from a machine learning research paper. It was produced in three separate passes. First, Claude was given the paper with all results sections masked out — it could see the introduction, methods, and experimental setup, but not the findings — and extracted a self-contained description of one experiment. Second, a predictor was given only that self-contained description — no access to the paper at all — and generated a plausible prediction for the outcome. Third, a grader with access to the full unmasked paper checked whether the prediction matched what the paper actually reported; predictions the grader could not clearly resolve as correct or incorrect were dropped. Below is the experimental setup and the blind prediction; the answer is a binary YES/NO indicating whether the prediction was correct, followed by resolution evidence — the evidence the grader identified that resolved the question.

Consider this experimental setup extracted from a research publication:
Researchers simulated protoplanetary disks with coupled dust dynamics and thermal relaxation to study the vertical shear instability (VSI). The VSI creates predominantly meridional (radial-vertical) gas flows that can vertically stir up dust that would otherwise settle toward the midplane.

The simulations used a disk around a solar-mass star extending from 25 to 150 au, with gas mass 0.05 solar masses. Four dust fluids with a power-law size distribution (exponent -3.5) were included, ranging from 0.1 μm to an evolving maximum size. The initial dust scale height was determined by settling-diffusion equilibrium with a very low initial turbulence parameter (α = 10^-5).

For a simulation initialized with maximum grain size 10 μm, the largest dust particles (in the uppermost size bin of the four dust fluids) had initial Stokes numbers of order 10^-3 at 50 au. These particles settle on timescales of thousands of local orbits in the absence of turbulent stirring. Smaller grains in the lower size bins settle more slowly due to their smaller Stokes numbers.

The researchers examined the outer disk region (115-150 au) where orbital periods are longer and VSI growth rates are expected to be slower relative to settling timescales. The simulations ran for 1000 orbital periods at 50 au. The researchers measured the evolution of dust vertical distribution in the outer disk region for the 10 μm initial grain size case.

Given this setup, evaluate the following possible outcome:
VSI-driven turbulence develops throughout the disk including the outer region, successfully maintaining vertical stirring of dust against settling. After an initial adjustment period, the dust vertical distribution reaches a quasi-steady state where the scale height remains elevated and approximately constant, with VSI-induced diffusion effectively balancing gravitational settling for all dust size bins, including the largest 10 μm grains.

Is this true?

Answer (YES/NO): NO